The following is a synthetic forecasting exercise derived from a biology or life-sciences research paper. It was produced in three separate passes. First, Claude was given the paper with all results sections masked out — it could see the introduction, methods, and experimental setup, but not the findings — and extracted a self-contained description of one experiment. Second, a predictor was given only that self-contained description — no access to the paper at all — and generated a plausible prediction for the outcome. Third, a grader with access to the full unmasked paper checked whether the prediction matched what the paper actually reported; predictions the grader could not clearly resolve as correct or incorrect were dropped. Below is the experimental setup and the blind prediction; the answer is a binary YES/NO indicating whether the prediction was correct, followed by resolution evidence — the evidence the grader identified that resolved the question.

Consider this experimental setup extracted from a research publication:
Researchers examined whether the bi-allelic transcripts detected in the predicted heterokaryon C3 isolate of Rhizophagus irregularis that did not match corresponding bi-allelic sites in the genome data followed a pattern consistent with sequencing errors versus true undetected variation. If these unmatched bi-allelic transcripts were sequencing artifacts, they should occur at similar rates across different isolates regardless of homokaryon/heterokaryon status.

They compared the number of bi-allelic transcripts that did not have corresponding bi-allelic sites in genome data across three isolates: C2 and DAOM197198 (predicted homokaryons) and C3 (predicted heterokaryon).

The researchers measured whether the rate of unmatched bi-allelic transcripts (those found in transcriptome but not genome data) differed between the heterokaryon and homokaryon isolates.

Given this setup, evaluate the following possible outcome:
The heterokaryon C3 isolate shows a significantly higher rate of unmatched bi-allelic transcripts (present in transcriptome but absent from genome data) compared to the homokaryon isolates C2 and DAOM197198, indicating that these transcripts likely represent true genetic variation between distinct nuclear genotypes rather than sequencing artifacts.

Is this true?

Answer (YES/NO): YES